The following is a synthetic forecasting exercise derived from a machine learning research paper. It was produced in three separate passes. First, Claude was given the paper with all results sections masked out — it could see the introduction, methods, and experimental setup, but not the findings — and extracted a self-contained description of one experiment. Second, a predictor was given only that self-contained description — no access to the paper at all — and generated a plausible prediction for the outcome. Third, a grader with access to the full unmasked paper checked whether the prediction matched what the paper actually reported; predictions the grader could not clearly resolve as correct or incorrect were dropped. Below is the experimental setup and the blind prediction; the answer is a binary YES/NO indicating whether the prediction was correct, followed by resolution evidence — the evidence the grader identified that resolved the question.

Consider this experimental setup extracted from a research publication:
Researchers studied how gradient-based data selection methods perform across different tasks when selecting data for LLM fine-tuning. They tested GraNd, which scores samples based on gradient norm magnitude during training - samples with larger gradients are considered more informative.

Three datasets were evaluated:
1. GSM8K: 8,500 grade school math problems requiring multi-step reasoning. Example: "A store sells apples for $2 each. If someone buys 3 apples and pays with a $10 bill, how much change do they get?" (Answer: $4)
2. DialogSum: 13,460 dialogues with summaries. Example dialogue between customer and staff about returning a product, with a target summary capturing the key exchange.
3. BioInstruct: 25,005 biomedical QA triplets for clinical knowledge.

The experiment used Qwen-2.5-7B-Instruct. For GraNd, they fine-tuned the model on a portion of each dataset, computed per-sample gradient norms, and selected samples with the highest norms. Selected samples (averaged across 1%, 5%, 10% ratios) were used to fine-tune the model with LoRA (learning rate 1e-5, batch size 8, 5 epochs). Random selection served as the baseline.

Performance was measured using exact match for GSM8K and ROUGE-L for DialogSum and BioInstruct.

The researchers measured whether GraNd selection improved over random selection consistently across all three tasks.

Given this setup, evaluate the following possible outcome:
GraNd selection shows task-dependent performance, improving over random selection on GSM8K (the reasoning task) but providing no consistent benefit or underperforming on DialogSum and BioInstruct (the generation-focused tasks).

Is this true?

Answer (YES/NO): NO